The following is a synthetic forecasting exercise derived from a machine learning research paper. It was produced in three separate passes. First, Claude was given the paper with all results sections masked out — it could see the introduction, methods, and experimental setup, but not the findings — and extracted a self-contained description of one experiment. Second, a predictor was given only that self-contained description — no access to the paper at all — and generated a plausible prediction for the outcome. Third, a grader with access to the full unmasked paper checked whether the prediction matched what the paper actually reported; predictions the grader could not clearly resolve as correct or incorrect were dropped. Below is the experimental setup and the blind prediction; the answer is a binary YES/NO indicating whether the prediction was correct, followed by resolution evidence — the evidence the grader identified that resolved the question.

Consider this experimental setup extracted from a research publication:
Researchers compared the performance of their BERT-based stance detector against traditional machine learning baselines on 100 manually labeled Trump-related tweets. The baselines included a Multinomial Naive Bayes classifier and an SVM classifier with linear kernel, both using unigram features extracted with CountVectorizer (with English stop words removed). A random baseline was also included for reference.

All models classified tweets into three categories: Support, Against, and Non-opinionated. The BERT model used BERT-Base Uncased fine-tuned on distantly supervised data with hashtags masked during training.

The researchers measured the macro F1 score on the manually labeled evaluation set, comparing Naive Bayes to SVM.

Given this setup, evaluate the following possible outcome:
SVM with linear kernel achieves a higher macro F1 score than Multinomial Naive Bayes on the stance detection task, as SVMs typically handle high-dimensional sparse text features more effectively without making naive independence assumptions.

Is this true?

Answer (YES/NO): NO